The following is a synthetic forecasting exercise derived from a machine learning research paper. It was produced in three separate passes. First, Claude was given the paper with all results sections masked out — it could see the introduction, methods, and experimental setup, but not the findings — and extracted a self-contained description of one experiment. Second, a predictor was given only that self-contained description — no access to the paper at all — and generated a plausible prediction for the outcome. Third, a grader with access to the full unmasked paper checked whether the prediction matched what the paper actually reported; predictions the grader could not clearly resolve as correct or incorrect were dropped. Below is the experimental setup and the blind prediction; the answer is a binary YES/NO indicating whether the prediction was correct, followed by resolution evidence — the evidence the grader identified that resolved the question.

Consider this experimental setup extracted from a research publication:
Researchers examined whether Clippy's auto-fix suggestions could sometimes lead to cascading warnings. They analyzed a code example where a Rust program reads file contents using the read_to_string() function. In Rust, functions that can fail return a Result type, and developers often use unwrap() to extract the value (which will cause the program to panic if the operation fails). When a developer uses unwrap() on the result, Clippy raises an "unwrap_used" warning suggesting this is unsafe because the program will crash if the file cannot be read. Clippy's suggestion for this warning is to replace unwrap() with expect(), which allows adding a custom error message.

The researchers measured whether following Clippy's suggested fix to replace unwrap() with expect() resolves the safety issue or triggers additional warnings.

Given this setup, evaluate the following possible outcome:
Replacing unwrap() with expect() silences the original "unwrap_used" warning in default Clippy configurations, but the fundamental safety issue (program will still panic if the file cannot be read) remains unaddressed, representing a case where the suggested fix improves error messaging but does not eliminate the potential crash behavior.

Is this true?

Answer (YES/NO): NO